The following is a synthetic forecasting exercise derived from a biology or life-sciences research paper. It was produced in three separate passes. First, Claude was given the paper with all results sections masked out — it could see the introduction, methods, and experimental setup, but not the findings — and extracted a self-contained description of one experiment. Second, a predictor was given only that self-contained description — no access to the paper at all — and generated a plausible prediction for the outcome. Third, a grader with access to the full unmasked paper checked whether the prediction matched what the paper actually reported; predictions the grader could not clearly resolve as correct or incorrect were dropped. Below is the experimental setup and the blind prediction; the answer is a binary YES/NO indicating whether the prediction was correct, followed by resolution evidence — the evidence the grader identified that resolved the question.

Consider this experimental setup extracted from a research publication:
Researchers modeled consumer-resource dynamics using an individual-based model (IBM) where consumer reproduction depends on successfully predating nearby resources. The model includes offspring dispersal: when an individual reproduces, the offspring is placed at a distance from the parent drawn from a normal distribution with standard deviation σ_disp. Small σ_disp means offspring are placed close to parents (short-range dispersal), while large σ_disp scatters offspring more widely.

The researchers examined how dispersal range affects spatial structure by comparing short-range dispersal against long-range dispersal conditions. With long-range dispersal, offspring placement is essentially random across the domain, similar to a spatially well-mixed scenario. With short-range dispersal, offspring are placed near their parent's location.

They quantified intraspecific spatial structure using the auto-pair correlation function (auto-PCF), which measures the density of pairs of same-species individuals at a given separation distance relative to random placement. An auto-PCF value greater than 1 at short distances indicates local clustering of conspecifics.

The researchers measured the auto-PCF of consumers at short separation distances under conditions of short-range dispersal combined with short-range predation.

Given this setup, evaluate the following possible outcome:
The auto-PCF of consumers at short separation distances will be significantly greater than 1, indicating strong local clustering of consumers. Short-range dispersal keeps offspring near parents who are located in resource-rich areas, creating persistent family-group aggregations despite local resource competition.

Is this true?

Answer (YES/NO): YES